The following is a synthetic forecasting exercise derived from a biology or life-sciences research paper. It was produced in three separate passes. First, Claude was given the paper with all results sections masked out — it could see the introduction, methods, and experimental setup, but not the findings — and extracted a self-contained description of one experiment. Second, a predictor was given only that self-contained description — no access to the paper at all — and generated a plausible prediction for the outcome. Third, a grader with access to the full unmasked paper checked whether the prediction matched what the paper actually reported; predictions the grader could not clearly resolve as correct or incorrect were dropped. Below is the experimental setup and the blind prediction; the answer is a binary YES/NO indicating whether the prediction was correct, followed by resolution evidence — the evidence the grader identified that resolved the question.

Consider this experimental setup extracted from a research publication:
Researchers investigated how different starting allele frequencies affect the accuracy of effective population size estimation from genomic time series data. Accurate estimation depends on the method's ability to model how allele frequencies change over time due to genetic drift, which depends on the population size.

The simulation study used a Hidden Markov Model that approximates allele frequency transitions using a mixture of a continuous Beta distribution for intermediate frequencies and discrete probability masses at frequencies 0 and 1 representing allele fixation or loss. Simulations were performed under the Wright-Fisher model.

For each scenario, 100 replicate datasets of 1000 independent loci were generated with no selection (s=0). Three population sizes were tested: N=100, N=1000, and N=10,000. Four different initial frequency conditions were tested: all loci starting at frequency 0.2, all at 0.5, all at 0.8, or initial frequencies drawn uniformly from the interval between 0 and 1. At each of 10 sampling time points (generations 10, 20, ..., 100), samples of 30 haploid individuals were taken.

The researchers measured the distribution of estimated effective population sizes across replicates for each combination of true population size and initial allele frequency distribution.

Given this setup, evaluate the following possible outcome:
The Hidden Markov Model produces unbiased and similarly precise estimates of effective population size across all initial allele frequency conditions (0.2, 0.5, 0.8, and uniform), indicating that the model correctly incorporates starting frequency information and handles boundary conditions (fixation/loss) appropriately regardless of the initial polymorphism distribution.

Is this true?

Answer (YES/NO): NO